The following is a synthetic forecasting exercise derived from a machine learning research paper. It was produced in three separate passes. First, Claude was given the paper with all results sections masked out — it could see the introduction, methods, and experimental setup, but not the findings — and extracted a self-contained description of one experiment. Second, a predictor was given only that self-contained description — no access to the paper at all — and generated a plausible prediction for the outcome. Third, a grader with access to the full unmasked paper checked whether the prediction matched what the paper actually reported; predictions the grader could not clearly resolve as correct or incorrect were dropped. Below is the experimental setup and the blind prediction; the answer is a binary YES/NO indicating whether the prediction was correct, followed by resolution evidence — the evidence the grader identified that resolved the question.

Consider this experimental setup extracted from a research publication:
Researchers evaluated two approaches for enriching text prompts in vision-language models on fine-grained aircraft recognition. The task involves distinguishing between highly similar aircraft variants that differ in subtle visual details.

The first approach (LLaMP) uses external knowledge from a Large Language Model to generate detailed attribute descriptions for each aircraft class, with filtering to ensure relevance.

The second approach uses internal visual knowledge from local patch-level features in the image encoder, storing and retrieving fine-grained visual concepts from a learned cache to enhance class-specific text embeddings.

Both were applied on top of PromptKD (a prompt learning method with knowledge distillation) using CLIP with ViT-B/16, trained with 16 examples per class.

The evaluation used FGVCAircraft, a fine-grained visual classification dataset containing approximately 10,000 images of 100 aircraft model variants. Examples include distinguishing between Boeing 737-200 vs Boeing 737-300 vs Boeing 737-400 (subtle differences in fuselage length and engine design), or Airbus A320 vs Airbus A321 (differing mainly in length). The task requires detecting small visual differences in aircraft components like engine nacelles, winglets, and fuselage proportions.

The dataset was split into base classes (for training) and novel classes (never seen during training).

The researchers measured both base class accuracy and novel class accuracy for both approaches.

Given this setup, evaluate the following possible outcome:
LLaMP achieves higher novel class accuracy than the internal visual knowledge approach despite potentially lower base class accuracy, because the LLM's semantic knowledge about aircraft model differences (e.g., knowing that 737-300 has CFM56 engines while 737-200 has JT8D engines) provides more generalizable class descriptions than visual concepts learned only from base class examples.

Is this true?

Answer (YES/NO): NO